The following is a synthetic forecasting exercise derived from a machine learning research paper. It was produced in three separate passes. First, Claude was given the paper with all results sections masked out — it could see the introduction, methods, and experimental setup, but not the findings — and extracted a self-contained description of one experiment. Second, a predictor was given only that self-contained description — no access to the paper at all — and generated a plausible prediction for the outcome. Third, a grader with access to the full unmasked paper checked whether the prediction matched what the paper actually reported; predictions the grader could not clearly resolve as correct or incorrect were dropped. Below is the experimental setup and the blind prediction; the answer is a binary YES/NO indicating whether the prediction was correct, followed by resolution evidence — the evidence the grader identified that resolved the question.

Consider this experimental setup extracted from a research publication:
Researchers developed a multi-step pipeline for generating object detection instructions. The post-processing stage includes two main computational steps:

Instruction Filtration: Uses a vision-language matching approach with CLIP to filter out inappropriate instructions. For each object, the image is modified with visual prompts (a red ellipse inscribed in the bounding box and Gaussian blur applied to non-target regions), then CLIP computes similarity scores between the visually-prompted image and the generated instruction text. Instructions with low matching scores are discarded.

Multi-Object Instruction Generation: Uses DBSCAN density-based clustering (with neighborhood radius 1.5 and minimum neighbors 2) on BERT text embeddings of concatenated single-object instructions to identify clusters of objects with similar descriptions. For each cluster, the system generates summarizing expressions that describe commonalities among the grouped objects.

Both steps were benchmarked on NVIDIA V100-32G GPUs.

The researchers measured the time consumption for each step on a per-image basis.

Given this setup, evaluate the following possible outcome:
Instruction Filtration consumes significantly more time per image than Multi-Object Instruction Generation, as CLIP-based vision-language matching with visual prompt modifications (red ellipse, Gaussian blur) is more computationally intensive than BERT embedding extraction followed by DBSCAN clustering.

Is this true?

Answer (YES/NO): YES